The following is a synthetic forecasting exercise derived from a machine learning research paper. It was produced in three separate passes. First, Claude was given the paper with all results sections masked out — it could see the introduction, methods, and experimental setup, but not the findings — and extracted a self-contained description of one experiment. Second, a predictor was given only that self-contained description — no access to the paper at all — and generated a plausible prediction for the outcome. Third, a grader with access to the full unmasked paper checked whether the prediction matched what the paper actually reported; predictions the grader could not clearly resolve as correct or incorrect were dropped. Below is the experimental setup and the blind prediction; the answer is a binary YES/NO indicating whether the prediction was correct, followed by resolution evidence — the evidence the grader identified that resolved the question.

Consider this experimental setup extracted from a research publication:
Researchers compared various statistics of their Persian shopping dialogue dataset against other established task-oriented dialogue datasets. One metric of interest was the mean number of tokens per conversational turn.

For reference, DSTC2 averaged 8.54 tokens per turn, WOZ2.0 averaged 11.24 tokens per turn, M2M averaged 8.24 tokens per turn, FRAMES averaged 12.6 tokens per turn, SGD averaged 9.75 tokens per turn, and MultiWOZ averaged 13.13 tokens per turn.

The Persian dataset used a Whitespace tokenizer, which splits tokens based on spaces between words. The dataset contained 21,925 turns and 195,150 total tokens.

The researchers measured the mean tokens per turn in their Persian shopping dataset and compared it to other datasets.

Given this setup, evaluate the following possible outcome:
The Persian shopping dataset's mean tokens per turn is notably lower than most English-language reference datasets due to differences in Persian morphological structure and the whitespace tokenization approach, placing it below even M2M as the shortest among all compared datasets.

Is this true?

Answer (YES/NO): NO